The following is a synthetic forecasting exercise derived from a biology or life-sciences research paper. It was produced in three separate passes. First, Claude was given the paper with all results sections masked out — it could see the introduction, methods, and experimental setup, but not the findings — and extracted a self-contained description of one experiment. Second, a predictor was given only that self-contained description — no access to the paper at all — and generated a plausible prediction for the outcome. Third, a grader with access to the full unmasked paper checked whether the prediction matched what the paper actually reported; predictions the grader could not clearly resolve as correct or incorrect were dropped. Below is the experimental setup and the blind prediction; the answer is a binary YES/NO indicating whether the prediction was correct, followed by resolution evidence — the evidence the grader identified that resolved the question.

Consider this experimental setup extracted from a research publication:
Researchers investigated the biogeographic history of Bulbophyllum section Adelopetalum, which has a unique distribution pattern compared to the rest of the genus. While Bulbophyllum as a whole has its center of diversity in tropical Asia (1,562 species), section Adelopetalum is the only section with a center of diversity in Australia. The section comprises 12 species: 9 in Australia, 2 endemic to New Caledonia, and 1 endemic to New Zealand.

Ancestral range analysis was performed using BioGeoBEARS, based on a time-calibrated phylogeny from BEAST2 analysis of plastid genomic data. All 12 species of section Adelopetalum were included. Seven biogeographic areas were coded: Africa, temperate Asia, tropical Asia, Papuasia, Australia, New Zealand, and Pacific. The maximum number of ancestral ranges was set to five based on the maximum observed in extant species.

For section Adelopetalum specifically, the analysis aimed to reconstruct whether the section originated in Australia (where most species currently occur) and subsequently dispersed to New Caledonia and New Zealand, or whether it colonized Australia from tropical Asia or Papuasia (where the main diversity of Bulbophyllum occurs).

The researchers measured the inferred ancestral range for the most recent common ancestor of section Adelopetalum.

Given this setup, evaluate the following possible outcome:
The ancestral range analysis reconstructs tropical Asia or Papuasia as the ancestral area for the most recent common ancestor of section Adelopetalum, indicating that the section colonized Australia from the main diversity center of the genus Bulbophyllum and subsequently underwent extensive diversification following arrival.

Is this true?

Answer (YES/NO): NO